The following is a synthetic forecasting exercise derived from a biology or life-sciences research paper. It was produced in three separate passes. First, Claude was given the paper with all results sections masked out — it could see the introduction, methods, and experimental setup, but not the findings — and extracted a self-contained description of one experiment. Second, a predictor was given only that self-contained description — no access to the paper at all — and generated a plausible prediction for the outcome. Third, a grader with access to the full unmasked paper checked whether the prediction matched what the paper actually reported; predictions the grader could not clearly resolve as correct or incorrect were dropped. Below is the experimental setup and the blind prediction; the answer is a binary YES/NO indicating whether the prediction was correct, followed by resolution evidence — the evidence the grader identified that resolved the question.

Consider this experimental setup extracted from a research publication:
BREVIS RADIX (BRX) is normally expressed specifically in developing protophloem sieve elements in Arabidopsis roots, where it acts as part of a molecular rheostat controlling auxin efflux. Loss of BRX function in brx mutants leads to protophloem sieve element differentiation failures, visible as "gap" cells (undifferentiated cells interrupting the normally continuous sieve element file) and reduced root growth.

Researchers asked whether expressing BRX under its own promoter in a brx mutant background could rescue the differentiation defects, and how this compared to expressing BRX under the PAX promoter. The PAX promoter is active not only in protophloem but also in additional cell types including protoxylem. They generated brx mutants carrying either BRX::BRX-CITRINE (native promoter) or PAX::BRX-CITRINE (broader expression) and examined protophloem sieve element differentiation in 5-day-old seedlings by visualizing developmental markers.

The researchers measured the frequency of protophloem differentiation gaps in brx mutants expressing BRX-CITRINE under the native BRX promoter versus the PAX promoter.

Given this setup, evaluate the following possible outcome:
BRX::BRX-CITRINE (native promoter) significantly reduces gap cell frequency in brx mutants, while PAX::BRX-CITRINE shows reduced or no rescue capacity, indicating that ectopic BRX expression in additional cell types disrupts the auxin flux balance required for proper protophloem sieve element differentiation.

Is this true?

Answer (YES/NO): NO